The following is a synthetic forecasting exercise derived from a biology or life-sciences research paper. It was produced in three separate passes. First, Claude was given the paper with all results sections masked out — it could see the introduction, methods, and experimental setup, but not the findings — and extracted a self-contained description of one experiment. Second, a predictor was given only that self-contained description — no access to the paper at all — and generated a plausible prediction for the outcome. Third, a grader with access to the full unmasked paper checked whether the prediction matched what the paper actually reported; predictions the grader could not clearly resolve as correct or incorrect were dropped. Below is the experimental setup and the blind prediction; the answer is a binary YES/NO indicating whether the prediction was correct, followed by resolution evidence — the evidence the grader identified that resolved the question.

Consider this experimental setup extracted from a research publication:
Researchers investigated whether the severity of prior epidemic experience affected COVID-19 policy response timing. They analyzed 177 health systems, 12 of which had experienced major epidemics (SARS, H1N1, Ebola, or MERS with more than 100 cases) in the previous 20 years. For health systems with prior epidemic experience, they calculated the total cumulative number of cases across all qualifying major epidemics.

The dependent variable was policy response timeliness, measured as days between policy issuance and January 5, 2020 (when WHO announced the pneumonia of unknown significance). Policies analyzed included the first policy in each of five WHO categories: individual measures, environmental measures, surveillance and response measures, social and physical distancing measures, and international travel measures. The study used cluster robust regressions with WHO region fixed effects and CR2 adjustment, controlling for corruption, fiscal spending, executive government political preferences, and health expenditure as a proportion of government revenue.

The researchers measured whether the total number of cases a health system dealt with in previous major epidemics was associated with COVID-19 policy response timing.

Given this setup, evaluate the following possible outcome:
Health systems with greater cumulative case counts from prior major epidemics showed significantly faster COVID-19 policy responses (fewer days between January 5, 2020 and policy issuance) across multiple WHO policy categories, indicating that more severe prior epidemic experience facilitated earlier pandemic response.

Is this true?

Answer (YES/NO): YES